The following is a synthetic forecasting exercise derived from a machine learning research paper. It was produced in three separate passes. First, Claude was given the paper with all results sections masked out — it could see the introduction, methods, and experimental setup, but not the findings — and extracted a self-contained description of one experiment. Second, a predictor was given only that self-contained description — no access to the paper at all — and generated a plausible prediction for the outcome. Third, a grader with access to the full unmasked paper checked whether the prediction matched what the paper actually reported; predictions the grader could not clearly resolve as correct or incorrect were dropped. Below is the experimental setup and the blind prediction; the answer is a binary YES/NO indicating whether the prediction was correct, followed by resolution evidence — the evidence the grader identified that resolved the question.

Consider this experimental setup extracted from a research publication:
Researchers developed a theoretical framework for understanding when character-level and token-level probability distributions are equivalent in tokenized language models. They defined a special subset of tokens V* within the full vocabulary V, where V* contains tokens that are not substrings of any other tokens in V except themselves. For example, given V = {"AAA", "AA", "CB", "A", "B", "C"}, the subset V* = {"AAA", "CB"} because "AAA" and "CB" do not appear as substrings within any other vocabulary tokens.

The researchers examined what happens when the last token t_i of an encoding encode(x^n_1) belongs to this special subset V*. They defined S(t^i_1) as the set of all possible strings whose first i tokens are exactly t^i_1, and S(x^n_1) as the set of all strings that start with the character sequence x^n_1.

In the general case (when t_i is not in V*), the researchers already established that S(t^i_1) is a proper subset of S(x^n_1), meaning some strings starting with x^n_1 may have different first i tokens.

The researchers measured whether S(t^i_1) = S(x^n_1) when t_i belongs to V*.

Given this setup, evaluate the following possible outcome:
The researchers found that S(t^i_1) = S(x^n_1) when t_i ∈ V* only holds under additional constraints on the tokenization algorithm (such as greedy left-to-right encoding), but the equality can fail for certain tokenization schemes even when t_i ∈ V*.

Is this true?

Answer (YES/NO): NO